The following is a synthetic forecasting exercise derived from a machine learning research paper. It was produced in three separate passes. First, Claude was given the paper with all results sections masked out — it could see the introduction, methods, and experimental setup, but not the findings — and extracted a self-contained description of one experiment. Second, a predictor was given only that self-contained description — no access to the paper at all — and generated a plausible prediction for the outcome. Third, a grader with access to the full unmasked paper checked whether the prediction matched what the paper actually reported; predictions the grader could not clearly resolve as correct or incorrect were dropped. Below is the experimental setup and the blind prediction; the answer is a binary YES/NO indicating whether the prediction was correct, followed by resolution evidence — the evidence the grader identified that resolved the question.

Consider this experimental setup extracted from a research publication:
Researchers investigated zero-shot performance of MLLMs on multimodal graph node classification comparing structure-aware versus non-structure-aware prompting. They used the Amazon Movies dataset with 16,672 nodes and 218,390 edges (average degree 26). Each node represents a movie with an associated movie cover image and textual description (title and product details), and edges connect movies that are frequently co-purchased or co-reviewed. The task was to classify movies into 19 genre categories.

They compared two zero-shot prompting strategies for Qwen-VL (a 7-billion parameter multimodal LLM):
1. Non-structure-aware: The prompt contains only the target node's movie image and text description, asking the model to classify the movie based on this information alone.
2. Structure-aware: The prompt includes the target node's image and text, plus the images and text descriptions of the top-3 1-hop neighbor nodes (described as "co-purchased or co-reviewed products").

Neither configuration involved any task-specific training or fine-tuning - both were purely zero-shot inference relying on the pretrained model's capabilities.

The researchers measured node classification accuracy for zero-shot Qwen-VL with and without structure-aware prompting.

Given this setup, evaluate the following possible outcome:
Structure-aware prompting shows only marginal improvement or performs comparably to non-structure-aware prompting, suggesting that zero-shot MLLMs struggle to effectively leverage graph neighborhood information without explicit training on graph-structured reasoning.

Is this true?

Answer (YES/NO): NO